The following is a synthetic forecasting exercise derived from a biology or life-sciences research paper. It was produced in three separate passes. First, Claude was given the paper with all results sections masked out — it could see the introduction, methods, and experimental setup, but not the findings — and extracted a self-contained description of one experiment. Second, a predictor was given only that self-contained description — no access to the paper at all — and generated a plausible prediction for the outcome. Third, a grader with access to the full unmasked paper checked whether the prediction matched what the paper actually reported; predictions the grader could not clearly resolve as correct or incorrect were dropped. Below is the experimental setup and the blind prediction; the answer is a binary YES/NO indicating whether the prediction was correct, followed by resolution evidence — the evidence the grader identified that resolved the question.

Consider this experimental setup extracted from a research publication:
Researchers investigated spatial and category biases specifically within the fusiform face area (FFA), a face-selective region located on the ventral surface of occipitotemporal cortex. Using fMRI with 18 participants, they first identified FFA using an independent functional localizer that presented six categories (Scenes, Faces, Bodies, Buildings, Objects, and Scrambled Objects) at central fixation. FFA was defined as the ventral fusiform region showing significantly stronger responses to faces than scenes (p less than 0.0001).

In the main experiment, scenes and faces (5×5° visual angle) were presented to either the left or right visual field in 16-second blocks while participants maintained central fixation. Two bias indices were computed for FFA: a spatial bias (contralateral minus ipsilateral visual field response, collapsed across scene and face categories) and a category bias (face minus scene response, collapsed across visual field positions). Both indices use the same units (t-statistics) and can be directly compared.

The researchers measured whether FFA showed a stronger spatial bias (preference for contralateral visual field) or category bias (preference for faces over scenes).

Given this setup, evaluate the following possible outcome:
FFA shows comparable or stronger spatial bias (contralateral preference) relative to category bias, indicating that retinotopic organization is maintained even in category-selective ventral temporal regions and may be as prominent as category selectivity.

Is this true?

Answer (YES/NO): NO